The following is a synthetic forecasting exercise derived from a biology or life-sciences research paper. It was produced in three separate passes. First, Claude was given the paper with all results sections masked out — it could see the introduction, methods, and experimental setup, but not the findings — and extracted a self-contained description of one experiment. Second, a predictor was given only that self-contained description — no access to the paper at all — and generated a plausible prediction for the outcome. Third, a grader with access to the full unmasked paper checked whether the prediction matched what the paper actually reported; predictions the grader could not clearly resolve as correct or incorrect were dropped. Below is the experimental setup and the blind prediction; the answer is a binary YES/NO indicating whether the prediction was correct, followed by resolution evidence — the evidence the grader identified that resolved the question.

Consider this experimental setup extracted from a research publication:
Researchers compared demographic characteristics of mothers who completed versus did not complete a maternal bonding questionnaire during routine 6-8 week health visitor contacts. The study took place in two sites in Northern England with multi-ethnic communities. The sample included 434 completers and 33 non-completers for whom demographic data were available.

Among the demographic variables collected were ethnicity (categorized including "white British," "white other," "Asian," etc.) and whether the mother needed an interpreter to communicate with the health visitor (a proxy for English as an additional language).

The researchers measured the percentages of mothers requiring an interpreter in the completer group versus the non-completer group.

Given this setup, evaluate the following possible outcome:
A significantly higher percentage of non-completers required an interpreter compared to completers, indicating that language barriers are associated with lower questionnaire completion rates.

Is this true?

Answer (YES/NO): NO